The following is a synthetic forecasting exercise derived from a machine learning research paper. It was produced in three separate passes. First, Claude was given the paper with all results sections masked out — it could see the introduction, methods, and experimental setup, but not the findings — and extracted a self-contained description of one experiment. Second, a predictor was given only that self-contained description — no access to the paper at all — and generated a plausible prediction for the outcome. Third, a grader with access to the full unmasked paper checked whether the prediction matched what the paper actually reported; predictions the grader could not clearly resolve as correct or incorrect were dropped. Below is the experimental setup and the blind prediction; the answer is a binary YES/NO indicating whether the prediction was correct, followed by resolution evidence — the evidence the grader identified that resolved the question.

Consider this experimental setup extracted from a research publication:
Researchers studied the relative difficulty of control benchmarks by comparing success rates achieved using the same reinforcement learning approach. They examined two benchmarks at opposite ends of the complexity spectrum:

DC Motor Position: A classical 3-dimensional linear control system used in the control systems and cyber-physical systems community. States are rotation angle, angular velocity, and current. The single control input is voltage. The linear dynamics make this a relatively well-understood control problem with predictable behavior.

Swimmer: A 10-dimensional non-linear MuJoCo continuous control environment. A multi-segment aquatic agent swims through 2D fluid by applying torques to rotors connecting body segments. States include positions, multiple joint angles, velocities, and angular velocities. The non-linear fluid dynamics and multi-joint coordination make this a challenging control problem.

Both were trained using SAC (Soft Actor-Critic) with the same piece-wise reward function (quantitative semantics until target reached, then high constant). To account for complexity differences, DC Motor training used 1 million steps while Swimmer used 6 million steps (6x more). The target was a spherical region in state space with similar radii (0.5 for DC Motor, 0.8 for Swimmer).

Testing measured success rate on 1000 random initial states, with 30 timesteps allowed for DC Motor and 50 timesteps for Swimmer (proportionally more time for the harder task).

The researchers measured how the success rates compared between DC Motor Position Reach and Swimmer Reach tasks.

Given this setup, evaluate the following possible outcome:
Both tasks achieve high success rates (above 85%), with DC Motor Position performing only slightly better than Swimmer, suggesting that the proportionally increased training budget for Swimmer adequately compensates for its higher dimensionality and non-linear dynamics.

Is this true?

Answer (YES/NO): NO